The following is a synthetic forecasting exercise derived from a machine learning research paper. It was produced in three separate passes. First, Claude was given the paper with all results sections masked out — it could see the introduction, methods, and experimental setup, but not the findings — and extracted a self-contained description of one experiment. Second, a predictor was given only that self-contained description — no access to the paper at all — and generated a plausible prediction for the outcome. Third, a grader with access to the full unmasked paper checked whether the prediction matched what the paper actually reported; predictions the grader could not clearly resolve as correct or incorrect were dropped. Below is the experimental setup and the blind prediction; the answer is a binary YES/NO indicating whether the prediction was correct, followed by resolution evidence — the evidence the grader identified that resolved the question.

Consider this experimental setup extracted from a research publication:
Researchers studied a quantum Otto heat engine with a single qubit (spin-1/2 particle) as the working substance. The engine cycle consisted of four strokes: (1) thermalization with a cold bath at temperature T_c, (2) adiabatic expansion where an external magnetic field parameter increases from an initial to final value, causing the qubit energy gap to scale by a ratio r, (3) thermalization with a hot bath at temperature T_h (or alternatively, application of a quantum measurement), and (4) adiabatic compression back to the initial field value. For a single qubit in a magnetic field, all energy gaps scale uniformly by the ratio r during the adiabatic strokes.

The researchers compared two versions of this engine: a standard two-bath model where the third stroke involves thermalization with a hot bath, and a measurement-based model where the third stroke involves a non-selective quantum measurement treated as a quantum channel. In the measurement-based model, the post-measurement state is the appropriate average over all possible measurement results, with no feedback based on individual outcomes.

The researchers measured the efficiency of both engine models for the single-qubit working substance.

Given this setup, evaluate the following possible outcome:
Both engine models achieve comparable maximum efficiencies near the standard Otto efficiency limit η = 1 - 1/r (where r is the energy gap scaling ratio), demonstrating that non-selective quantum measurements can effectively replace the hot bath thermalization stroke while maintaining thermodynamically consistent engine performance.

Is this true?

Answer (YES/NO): YES